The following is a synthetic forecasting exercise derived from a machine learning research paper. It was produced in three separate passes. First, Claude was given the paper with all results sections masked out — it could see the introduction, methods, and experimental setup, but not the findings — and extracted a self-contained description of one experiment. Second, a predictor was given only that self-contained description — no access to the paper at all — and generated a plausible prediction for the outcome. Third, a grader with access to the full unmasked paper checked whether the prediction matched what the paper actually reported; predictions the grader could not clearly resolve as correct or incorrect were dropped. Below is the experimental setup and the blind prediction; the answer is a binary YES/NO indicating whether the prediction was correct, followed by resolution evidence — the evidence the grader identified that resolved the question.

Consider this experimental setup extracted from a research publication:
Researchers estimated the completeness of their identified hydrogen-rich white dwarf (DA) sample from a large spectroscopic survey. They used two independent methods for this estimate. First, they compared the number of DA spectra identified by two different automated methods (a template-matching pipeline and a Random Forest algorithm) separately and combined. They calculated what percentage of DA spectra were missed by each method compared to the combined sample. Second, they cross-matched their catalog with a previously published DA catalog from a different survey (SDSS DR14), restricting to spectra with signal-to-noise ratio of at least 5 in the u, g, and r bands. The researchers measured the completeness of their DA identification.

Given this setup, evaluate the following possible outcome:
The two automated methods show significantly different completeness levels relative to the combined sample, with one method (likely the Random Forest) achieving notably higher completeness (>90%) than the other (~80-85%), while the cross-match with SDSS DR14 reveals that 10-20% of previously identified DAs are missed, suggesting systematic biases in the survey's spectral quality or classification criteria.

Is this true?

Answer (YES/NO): NO